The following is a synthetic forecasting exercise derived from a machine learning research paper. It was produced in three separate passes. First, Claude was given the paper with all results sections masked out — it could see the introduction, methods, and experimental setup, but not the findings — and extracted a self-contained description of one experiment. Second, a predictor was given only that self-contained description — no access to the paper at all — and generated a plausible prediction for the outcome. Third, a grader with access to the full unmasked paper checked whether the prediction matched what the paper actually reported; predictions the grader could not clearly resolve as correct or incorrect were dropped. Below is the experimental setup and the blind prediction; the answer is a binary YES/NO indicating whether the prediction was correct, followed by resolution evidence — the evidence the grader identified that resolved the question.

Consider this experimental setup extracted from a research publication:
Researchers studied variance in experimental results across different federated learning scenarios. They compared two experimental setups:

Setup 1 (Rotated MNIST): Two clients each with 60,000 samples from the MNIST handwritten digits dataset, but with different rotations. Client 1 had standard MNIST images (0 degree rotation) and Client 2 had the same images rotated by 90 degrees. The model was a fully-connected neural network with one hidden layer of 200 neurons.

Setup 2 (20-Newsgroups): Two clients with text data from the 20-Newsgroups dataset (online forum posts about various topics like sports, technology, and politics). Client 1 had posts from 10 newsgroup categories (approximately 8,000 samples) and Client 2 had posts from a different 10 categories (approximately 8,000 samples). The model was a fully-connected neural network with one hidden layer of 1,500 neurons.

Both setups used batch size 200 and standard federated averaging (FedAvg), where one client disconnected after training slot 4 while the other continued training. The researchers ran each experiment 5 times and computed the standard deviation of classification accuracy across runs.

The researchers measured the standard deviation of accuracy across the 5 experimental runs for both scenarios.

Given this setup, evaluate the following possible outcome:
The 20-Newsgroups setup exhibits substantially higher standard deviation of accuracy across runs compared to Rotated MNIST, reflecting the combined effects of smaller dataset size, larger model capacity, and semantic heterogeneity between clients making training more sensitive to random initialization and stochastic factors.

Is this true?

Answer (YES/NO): YES